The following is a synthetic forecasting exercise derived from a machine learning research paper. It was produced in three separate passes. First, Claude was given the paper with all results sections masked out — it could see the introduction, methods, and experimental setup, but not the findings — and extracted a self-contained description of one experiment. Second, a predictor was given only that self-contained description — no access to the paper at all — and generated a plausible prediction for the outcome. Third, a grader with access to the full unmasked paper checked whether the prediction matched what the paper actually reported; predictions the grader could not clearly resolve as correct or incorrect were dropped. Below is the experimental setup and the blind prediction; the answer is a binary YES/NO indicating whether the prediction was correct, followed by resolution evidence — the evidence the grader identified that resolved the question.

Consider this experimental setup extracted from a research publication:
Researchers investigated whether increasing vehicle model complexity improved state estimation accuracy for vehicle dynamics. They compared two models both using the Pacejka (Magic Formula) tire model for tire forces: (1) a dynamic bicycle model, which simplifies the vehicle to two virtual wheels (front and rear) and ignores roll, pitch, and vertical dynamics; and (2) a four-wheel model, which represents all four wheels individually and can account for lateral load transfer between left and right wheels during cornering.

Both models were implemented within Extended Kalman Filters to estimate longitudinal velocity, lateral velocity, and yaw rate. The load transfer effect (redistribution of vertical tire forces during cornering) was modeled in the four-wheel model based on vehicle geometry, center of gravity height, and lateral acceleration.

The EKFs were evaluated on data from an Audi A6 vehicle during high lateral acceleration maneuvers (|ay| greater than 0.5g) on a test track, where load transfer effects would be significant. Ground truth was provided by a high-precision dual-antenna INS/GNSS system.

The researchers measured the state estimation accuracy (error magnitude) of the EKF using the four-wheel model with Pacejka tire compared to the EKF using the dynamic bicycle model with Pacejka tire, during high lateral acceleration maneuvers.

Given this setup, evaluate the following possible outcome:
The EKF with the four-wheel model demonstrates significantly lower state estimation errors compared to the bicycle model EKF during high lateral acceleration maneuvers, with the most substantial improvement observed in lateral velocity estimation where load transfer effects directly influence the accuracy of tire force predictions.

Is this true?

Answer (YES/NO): NO